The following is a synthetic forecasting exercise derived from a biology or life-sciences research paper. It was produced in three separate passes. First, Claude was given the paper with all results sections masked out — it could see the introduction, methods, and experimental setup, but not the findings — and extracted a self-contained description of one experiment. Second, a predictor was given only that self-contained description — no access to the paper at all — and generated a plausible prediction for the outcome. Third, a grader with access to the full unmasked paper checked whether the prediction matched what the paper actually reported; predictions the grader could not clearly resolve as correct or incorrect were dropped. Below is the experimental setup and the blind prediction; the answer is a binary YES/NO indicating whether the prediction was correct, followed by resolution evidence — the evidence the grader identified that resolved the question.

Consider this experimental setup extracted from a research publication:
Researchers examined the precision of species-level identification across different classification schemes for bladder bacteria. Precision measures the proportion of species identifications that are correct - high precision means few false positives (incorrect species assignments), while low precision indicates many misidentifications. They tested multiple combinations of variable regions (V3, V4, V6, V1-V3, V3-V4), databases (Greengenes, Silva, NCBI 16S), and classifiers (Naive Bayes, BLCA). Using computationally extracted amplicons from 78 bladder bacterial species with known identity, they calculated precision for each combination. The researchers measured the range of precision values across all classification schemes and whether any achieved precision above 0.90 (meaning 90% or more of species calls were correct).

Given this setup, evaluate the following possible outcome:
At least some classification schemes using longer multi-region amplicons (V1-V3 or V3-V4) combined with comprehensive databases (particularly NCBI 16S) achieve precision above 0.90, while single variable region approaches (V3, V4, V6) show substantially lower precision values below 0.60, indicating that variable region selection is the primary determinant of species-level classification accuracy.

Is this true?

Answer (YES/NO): NO